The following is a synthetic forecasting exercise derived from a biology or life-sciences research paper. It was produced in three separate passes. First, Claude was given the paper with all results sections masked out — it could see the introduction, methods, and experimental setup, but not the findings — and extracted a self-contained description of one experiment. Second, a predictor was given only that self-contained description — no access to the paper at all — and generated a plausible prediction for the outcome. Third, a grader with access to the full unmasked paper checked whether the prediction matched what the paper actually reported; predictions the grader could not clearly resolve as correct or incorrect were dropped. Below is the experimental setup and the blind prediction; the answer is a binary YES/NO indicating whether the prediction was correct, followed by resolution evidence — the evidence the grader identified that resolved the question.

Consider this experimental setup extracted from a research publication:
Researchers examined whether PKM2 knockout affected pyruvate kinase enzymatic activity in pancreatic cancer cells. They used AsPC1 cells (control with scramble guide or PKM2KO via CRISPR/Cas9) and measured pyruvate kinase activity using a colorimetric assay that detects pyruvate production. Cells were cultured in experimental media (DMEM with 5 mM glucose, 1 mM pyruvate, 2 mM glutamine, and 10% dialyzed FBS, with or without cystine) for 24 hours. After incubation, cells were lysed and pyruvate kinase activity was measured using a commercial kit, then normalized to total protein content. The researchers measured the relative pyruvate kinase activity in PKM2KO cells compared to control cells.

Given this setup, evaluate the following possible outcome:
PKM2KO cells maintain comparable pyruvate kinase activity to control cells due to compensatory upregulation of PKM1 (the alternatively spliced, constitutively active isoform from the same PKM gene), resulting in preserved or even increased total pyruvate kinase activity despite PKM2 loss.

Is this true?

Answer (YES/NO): NO